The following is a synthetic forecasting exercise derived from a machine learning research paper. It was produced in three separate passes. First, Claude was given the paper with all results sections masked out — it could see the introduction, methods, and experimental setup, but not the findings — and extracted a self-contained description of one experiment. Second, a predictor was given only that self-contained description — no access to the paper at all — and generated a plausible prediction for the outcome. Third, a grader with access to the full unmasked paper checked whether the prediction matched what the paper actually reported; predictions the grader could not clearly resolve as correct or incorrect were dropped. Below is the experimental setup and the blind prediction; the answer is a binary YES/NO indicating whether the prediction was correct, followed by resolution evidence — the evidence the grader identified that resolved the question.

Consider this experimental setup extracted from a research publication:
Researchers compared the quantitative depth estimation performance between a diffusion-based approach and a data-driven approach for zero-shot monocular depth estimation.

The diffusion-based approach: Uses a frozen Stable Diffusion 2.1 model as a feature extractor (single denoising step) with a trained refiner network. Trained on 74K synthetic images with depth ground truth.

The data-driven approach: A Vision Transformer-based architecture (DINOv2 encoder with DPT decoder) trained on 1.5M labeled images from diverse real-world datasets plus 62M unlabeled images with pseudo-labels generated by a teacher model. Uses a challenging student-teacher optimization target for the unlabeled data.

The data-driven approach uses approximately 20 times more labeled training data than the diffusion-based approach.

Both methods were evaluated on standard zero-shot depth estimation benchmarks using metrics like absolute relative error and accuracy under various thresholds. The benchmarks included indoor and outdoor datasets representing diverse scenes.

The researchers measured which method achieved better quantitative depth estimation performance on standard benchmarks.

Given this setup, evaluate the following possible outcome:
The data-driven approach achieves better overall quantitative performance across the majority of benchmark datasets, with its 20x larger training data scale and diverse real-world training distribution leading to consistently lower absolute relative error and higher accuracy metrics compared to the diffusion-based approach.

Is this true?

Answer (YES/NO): NO